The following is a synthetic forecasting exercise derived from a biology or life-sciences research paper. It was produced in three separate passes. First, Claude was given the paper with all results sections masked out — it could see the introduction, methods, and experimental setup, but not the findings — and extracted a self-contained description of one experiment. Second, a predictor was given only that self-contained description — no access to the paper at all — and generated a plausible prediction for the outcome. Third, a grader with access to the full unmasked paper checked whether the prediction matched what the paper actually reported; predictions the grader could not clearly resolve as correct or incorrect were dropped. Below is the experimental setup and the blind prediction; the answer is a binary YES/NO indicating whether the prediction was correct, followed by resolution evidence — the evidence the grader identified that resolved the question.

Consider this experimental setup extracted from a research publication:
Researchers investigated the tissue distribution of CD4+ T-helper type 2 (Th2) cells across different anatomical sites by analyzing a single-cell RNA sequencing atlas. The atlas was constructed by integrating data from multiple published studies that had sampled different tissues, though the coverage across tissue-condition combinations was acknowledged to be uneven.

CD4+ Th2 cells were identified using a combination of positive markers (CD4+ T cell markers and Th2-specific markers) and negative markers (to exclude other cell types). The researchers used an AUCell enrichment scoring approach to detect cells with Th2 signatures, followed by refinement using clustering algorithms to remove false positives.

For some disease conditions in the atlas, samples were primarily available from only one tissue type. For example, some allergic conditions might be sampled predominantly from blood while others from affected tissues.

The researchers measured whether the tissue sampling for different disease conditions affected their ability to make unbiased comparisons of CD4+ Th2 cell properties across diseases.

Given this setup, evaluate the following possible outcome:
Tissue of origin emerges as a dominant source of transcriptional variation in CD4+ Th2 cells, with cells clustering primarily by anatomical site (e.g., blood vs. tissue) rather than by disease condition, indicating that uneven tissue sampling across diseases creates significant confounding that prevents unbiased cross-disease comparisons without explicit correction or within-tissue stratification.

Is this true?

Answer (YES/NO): YES